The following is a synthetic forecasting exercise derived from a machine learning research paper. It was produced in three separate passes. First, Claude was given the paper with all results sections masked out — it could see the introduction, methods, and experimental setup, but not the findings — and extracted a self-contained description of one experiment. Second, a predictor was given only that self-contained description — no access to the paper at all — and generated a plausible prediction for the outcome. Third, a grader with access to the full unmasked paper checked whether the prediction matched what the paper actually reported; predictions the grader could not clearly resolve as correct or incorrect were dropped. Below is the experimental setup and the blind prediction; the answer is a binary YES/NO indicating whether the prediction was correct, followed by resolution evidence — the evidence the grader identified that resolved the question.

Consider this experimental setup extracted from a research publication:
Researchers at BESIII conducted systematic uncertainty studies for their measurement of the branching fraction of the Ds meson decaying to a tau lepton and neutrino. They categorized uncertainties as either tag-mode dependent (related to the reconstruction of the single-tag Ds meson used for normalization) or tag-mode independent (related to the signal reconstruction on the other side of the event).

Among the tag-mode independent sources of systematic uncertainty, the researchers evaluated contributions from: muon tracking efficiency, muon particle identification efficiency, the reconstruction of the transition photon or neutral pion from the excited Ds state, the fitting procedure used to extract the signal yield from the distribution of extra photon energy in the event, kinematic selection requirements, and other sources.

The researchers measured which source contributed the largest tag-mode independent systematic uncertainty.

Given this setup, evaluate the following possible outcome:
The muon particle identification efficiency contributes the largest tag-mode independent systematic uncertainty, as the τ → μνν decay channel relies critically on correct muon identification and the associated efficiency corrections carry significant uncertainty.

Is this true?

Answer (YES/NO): NO